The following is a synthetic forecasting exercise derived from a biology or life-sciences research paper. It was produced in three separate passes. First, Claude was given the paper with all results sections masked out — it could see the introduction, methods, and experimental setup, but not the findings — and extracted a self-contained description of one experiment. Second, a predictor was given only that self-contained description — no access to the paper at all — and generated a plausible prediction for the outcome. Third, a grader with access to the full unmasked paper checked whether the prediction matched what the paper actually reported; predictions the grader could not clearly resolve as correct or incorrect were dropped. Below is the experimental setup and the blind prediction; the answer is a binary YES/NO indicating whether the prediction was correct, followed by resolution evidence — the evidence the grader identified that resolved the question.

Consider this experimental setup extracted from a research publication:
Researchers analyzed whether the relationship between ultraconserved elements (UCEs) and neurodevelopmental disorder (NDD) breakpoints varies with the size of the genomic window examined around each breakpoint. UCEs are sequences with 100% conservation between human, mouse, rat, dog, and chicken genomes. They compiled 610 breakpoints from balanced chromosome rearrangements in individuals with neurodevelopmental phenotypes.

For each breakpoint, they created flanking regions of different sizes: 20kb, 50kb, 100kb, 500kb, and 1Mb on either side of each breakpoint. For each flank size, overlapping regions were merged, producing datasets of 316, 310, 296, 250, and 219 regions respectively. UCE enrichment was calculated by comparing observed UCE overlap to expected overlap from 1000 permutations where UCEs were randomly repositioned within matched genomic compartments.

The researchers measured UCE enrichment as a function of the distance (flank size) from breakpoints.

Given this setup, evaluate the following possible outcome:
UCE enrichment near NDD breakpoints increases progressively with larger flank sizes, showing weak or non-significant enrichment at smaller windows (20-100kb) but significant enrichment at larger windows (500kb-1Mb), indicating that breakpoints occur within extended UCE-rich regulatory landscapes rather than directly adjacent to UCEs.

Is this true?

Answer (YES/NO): NO